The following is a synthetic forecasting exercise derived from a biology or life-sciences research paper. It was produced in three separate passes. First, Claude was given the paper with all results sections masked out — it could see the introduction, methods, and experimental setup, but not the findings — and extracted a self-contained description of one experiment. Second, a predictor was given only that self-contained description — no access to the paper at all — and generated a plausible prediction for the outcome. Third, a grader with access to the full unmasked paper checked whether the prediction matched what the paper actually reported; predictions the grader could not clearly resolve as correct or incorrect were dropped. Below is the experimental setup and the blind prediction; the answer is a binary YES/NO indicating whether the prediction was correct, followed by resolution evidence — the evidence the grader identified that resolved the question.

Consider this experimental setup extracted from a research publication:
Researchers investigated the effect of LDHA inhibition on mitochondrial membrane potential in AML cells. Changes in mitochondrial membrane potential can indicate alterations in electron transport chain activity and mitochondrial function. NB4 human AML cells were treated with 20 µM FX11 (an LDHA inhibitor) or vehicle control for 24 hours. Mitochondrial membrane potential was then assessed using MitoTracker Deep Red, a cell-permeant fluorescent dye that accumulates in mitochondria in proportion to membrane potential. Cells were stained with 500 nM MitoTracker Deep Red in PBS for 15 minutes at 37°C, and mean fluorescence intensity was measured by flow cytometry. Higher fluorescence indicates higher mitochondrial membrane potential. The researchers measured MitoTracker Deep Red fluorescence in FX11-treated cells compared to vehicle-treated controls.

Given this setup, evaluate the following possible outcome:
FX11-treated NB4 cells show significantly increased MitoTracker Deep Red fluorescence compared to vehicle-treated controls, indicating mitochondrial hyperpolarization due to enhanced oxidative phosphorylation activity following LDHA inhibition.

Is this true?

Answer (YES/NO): YES